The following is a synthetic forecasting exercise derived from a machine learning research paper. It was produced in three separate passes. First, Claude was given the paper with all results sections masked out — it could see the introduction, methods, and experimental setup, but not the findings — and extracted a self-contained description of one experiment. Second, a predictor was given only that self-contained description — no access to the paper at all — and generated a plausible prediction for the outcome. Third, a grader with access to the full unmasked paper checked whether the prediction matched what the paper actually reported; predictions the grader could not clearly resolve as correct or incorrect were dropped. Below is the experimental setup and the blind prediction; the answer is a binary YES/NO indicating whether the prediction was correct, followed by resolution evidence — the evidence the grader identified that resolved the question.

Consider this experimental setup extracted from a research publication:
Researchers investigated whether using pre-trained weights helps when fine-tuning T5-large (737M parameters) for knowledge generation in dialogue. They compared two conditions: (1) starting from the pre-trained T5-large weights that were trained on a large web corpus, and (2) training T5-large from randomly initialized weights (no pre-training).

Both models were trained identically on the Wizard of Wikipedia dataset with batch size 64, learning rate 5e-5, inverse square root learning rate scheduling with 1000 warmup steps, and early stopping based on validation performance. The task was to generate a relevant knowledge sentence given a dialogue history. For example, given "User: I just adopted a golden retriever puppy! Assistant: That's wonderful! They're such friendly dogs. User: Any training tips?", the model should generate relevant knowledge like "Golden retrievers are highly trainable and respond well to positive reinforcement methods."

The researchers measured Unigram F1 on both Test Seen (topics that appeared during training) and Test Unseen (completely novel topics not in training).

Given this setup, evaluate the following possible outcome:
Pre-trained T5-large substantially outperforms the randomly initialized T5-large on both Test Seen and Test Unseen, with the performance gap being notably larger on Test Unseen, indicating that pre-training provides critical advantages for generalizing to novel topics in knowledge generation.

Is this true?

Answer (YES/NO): NO